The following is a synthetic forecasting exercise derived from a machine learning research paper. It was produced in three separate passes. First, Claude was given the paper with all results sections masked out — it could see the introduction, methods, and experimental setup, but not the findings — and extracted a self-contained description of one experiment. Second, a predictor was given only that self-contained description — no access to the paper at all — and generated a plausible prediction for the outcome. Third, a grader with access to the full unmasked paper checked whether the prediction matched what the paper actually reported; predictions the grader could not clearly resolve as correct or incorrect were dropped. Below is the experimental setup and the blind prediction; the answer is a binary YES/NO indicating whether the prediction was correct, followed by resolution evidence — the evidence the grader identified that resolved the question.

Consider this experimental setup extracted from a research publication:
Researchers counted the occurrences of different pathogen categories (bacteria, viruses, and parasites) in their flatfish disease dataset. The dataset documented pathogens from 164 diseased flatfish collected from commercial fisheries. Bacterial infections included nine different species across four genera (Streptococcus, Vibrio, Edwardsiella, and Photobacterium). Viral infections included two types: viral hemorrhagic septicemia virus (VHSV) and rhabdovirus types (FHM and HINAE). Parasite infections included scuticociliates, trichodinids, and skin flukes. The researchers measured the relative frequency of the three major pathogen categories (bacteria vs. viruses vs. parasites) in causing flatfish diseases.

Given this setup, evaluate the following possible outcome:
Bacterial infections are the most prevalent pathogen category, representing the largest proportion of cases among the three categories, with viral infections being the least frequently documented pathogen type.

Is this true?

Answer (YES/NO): YES